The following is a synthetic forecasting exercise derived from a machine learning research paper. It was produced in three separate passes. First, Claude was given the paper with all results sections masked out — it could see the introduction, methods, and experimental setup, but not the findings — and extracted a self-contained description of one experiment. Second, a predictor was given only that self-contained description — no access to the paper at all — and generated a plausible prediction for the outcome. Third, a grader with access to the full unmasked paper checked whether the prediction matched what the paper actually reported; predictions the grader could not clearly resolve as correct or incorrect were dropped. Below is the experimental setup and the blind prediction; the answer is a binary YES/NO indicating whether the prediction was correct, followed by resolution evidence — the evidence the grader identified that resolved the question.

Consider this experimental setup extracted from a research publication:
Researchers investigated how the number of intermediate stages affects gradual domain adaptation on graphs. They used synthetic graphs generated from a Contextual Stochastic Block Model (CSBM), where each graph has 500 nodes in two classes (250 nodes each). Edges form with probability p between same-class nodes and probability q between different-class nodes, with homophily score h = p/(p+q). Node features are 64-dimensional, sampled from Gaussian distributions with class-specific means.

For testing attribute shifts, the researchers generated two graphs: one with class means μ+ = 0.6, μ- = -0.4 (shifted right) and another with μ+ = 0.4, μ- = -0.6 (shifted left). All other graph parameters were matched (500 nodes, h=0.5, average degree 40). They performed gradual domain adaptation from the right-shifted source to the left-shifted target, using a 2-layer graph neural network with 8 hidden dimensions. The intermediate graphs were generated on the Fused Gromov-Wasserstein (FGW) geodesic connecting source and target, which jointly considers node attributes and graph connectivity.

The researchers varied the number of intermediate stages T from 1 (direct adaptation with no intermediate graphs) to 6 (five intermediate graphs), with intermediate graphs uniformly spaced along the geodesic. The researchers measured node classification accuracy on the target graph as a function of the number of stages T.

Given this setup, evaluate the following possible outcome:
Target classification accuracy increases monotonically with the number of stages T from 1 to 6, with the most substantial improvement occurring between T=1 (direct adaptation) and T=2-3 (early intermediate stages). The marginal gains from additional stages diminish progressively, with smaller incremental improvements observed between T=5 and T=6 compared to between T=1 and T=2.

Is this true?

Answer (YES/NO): NO